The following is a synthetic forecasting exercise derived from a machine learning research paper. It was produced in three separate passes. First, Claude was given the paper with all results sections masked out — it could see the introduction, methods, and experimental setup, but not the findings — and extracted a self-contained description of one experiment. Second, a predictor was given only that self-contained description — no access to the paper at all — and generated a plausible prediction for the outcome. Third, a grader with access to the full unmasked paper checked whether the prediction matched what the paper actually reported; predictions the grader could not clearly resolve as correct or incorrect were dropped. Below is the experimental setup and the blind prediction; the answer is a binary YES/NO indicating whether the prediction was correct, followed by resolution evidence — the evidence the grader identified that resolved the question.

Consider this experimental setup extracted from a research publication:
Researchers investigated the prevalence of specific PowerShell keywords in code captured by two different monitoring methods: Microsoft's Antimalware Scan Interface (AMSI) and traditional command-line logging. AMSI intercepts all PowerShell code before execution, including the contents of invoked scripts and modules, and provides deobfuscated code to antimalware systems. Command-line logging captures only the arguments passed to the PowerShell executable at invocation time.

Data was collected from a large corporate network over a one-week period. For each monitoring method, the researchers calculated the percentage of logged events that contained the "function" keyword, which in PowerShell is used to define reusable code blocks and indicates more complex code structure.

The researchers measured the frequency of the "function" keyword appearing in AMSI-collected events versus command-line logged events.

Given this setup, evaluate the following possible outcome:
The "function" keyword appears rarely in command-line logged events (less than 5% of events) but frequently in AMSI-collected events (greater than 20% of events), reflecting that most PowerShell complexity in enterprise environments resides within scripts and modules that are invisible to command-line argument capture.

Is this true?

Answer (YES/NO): YES